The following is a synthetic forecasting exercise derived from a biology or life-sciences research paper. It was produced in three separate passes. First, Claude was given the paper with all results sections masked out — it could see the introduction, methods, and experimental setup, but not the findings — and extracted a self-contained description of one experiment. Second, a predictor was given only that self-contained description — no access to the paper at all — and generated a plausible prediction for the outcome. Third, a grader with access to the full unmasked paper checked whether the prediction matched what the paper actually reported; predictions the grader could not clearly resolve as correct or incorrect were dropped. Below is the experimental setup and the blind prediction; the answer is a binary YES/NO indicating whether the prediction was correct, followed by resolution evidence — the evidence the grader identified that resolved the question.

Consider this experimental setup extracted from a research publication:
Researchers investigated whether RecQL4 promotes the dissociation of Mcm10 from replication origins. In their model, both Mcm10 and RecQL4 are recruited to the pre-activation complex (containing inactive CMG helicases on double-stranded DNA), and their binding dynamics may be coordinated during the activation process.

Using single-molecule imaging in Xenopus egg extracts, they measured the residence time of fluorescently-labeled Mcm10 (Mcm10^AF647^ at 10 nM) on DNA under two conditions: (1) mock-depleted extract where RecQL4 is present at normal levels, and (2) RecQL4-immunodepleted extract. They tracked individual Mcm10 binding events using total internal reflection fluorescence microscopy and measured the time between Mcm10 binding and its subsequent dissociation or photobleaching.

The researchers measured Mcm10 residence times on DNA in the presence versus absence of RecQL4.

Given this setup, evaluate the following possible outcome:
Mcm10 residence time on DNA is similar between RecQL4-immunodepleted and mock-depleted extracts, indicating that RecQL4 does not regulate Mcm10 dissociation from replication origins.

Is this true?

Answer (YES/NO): NO